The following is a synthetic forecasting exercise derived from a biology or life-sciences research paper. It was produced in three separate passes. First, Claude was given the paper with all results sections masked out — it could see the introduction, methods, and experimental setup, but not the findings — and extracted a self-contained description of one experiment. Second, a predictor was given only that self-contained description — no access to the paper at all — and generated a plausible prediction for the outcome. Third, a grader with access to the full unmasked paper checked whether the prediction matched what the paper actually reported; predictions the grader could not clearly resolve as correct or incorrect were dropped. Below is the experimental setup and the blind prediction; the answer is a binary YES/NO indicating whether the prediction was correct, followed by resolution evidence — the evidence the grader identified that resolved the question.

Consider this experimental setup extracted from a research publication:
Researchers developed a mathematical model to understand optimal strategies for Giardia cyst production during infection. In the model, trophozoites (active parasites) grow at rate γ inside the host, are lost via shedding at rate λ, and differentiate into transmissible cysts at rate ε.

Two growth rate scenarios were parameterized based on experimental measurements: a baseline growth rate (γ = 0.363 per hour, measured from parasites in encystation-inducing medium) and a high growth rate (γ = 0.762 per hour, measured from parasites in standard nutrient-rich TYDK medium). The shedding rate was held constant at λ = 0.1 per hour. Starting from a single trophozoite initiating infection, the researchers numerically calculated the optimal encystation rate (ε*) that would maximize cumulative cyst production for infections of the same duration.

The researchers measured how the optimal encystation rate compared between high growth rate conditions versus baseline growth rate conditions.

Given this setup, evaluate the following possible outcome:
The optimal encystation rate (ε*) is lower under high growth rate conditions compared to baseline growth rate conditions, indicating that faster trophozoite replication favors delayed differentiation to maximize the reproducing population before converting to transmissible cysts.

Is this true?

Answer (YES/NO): YES